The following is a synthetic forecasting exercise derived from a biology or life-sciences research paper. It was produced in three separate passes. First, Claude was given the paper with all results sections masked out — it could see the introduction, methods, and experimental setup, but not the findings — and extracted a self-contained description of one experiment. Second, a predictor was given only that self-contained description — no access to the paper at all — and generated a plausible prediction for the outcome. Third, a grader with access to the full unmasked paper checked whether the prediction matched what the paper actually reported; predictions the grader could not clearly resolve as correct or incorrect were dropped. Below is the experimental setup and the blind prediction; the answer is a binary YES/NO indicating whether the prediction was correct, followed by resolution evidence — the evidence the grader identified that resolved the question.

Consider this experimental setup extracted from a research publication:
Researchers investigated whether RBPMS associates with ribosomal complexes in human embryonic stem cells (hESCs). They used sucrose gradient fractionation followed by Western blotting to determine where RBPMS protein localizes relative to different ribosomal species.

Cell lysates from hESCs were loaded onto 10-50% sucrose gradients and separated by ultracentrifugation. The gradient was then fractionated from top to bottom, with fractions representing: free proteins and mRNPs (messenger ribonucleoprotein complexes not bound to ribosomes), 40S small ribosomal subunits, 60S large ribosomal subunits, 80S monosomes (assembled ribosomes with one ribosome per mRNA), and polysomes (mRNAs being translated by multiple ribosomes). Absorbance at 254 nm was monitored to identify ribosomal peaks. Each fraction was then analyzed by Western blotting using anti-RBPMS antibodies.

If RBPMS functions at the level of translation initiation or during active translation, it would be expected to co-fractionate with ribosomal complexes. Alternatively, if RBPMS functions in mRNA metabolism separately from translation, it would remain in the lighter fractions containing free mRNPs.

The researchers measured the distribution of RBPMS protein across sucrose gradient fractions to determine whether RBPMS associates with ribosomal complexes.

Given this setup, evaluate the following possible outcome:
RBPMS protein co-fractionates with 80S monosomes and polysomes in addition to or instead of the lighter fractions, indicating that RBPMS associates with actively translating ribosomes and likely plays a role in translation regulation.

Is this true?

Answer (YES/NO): NO